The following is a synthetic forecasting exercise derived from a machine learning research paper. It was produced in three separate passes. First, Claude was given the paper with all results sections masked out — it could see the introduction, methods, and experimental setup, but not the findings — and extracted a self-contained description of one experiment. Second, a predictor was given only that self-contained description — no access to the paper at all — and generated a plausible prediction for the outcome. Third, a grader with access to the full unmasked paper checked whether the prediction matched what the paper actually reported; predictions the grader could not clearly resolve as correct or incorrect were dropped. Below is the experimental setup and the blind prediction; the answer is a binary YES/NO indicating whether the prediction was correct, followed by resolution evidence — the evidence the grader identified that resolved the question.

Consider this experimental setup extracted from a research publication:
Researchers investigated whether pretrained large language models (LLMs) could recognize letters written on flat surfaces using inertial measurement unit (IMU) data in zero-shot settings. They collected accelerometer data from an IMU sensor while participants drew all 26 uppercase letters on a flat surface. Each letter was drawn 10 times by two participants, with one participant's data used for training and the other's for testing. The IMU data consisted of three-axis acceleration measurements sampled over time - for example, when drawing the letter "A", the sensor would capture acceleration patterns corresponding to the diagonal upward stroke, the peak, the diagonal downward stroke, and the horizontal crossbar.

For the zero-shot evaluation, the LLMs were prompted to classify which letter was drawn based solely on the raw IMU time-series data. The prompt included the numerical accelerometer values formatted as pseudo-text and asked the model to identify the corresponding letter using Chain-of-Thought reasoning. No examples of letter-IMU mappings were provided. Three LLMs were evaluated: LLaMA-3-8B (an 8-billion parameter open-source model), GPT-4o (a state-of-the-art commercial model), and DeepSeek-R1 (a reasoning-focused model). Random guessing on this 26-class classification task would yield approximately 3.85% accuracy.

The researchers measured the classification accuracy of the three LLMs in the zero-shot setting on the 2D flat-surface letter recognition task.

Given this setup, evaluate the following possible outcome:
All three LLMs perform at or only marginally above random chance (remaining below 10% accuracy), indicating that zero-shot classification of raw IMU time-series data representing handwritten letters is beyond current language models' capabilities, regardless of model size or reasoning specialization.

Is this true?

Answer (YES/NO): YES